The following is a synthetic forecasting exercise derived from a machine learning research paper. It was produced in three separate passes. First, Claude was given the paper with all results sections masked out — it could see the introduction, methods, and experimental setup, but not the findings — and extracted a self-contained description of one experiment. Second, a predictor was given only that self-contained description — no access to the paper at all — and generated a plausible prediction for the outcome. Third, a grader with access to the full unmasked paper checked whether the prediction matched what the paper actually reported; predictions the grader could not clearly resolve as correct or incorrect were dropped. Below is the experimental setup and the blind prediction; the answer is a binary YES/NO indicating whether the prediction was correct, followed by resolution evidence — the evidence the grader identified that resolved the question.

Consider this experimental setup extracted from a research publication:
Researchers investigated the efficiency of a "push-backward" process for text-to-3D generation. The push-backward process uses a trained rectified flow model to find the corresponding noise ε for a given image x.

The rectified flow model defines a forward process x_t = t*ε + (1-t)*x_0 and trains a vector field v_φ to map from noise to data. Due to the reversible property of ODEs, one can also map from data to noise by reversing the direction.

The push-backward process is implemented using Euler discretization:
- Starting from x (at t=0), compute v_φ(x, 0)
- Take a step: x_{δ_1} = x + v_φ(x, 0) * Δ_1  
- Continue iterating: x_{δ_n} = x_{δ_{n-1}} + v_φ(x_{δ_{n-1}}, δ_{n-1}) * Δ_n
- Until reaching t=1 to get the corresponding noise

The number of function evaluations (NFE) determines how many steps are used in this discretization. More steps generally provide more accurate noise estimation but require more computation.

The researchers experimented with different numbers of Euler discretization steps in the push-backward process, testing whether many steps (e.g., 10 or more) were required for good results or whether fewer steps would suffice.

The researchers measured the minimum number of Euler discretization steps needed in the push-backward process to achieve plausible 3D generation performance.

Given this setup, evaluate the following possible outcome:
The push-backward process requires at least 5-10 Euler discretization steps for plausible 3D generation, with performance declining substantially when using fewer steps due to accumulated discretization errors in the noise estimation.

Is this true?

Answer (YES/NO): NO